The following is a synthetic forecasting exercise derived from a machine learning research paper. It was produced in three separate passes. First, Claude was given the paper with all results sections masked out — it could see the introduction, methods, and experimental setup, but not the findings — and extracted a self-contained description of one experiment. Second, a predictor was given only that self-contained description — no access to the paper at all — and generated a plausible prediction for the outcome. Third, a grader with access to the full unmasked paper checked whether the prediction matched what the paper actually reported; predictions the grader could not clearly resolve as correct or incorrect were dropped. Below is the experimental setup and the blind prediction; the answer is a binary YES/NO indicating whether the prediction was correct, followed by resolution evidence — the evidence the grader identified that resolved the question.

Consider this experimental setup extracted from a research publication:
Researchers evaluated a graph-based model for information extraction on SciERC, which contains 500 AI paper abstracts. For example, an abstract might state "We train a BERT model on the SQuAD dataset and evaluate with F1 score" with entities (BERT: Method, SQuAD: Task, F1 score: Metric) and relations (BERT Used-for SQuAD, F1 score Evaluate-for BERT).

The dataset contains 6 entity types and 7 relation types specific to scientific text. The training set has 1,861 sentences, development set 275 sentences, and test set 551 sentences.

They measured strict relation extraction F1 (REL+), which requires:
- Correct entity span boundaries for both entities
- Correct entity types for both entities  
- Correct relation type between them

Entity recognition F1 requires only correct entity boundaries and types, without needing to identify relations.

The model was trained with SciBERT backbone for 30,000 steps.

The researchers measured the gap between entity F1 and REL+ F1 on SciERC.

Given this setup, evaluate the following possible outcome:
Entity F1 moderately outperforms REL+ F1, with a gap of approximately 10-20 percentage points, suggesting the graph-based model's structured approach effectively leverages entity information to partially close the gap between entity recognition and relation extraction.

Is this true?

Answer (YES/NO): NO